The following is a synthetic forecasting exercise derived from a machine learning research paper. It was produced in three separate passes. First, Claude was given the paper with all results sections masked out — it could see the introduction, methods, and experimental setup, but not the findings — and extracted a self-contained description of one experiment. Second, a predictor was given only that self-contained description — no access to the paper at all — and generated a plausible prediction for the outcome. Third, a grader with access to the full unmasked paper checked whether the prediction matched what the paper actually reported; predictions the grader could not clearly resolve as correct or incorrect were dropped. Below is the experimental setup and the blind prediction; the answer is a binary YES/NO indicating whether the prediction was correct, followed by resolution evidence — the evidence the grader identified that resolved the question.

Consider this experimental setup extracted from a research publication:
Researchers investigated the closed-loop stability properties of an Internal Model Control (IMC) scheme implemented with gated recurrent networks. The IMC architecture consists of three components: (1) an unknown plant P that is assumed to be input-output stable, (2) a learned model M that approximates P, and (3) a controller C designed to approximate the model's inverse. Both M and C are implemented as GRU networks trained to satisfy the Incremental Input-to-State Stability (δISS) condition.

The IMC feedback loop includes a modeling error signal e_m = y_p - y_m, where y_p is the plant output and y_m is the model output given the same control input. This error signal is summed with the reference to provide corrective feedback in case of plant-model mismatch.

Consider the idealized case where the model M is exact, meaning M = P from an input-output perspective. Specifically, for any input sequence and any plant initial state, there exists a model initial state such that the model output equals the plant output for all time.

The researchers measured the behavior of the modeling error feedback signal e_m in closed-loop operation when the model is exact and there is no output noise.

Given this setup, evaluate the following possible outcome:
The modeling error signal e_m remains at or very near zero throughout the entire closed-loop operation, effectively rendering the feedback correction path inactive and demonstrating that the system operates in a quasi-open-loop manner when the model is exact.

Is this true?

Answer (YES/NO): YES